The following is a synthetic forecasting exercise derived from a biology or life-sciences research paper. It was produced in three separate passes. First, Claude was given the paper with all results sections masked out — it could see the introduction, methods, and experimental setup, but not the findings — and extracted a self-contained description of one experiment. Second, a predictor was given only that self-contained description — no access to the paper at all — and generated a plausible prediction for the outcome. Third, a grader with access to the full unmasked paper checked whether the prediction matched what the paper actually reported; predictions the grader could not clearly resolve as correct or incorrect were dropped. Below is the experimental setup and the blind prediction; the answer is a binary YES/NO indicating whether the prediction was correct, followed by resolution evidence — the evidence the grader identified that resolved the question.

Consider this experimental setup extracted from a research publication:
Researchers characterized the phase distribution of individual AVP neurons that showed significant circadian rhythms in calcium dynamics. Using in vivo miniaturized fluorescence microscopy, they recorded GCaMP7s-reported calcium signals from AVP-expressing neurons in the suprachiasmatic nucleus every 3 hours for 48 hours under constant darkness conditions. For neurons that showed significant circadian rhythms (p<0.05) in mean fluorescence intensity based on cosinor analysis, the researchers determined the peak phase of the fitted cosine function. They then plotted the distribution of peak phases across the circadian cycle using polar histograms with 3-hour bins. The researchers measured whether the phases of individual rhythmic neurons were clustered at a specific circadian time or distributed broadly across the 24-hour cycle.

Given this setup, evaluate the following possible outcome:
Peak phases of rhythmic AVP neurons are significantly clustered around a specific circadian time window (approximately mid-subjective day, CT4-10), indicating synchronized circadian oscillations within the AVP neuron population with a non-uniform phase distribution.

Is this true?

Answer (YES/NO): NO